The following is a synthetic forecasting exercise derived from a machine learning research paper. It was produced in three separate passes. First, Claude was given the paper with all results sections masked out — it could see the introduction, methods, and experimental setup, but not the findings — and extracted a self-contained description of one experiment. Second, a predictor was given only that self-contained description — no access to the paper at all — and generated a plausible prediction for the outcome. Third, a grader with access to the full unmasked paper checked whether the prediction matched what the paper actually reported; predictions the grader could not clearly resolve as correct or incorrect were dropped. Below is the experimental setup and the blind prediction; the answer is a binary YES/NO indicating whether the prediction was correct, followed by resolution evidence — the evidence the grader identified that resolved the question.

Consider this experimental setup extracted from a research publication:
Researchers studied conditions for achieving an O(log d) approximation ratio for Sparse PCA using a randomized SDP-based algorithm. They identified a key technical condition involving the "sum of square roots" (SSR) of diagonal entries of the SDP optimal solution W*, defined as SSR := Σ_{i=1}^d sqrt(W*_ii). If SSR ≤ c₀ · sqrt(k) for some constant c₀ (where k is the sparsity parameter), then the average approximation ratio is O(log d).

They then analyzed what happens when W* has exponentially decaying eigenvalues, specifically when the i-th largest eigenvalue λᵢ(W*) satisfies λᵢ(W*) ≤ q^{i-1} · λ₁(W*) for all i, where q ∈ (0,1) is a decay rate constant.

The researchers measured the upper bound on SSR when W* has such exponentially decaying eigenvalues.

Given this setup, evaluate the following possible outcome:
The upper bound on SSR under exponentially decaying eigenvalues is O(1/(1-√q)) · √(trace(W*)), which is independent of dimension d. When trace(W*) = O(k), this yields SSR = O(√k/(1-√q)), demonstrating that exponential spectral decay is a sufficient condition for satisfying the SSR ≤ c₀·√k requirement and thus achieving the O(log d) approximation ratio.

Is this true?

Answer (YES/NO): NO